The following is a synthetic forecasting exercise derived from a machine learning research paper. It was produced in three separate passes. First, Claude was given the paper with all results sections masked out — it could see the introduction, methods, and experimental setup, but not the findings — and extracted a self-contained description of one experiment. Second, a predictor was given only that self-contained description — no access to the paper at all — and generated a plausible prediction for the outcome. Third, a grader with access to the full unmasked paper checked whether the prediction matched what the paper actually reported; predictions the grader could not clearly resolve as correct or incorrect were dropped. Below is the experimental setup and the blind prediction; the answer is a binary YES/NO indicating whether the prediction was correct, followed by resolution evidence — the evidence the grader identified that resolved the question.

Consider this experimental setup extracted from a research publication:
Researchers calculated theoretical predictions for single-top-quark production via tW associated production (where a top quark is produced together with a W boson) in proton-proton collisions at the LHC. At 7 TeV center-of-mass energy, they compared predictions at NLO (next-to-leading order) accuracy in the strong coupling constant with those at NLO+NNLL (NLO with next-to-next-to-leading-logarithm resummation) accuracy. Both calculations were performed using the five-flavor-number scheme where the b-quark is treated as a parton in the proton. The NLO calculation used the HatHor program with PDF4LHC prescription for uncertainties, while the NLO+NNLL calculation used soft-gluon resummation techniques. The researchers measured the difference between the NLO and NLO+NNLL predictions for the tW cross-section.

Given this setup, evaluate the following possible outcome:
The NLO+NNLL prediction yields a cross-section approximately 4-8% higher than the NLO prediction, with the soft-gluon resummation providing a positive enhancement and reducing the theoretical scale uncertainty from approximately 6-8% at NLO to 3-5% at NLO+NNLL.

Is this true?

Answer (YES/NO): NO